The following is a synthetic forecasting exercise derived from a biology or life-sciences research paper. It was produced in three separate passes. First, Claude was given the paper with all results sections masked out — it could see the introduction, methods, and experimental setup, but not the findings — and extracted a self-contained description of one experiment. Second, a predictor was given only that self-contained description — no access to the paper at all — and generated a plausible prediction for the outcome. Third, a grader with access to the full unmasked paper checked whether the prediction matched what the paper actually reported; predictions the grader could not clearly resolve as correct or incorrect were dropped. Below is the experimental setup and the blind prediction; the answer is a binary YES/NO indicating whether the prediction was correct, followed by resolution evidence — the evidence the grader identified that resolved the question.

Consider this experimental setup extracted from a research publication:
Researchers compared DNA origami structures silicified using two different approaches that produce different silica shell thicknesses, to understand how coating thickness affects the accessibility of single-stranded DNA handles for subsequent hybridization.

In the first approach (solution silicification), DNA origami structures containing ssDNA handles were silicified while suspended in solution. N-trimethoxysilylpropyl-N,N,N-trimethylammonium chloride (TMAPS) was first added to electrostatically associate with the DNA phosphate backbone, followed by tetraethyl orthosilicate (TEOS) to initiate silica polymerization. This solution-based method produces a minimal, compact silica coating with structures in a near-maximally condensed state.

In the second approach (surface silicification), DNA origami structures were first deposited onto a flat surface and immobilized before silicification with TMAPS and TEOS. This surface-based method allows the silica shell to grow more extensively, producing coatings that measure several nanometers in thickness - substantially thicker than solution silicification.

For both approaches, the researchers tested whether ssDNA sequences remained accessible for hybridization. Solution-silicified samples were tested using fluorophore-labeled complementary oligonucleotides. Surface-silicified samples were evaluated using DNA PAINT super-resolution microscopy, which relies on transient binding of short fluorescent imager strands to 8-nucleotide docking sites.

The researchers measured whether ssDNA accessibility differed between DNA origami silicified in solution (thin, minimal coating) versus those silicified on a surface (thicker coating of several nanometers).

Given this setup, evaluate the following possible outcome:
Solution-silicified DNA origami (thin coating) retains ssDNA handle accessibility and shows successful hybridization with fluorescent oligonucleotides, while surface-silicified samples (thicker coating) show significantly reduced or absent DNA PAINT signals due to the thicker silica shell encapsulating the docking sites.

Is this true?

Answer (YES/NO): NO